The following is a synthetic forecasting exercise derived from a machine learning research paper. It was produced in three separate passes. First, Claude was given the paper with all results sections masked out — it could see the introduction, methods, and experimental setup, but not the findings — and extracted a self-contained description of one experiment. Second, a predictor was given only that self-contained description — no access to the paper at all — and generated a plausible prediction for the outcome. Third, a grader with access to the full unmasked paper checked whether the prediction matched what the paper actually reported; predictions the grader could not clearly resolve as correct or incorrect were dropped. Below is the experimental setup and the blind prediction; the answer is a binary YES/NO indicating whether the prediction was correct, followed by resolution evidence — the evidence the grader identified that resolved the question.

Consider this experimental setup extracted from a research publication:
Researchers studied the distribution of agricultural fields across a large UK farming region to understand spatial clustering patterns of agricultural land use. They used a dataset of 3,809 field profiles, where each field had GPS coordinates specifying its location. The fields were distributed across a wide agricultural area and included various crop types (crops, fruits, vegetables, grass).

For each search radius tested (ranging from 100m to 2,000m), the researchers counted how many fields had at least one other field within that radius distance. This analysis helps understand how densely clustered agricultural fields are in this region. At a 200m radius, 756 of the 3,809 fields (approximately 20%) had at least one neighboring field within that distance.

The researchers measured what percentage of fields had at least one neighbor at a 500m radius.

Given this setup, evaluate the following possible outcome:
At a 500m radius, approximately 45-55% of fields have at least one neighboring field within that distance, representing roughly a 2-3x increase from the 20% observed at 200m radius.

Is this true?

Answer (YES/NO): NO